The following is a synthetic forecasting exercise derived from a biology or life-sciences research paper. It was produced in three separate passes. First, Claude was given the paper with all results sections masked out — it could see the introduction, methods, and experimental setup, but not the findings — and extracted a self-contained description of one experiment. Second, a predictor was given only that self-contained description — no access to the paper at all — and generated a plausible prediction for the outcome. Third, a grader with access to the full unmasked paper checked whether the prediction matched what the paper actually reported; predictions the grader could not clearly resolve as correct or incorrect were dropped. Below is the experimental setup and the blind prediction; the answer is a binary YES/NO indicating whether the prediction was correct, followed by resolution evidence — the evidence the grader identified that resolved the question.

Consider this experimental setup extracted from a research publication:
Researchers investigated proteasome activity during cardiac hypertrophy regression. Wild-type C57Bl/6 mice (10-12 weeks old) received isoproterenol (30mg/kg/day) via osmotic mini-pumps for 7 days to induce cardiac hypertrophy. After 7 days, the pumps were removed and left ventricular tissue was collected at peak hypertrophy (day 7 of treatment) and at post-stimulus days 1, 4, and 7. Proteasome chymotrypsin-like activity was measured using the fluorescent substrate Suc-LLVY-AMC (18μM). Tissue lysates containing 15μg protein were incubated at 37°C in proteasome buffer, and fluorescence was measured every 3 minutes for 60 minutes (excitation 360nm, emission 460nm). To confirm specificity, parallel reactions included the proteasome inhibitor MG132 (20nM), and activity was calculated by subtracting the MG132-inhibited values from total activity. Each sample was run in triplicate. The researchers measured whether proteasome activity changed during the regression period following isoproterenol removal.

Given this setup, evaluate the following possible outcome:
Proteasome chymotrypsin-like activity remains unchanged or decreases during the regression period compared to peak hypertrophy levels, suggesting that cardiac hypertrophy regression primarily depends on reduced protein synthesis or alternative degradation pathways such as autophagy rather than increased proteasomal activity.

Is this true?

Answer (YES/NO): YES